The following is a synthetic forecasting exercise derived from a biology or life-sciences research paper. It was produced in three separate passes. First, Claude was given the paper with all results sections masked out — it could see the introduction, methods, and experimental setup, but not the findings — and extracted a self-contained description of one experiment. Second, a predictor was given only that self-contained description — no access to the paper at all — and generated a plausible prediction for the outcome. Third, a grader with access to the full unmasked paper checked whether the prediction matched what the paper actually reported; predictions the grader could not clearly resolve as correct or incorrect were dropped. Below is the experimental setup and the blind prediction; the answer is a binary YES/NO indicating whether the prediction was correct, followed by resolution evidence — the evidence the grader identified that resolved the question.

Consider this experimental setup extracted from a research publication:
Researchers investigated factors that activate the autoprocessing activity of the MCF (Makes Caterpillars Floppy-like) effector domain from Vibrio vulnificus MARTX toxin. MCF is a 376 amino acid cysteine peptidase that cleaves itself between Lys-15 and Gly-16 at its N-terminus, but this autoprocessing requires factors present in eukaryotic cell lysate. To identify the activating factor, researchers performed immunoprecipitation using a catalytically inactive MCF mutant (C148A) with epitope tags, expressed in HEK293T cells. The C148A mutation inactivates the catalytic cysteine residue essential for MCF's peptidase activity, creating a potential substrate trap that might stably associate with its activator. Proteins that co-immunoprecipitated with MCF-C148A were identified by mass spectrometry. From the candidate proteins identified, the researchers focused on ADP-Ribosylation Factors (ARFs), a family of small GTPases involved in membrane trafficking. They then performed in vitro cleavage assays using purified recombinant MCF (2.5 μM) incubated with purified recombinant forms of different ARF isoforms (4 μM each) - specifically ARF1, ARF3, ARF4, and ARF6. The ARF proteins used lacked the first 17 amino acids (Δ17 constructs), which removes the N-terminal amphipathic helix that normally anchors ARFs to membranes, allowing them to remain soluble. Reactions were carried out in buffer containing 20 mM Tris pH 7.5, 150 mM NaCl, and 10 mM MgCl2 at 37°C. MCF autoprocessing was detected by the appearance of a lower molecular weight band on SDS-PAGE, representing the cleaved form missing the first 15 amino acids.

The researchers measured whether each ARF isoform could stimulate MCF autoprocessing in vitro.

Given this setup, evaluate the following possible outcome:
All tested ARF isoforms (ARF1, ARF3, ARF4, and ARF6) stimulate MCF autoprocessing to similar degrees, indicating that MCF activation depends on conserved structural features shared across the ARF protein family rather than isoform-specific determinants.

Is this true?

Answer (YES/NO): NO